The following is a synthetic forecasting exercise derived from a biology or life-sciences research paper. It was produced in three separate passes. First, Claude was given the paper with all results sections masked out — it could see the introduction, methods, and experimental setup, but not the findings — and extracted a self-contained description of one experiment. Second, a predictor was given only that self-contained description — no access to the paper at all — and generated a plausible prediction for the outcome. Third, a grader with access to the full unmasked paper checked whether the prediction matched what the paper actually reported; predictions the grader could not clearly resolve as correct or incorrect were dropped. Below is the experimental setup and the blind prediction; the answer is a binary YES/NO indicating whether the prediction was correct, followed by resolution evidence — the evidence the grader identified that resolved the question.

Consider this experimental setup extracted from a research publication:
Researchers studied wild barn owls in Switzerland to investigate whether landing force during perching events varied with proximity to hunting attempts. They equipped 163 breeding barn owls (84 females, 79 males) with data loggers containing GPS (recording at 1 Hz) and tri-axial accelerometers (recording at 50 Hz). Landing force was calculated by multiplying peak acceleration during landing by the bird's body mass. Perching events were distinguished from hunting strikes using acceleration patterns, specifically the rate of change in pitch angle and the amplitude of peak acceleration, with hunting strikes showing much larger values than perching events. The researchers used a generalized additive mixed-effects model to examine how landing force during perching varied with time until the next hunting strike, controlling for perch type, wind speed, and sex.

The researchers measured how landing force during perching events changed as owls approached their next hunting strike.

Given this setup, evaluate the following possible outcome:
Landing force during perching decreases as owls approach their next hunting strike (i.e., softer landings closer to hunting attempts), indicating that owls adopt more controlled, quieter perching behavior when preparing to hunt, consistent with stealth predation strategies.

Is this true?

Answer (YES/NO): YES